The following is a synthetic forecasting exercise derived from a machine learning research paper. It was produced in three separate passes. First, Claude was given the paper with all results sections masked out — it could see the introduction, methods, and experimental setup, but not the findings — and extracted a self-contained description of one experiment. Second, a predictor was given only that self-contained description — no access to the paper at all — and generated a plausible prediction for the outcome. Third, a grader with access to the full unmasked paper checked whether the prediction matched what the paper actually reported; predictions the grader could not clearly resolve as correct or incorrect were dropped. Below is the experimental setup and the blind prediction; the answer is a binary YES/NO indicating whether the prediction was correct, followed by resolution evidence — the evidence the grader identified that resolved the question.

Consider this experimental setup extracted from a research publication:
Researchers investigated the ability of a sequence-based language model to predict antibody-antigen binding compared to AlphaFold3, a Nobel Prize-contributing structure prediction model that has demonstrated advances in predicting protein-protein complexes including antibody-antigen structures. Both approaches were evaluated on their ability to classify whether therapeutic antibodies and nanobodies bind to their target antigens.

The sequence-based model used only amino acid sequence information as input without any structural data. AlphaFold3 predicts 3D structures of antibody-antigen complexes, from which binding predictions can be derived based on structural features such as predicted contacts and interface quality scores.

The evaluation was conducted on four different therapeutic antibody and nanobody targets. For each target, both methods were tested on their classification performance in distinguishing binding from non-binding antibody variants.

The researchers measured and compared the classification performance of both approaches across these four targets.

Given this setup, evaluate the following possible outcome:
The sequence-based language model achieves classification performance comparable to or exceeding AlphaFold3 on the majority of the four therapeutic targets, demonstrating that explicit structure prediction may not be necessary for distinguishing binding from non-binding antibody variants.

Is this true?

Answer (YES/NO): YES